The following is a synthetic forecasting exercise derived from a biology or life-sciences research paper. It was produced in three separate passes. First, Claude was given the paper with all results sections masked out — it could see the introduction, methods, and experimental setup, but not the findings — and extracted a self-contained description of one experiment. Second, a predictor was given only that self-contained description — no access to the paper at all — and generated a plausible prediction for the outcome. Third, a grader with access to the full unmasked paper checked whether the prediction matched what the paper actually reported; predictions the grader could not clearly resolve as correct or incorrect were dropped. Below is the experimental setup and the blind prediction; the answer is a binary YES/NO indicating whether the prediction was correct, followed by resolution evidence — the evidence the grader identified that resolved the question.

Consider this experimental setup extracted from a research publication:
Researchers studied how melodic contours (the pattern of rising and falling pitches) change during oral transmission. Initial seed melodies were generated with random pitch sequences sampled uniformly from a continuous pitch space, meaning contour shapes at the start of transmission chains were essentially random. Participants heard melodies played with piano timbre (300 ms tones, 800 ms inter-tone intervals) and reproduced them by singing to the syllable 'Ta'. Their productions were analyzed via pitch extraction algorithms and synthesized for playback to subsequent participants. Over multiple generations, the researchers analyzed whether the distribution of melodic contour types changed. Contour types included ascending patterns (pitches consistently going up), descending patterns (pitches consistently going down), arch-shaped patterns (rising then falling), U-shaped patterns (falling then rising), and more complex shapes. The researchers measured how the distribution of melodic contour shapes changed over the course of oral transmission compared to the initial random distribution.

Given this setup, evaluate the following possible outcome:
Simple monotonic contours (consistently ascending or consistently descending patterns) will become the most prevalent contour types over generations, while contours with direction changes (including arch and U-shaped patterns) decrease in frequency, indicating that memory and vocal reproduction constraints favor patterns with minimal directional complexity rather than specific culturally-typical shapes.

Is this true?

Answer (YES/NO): NO